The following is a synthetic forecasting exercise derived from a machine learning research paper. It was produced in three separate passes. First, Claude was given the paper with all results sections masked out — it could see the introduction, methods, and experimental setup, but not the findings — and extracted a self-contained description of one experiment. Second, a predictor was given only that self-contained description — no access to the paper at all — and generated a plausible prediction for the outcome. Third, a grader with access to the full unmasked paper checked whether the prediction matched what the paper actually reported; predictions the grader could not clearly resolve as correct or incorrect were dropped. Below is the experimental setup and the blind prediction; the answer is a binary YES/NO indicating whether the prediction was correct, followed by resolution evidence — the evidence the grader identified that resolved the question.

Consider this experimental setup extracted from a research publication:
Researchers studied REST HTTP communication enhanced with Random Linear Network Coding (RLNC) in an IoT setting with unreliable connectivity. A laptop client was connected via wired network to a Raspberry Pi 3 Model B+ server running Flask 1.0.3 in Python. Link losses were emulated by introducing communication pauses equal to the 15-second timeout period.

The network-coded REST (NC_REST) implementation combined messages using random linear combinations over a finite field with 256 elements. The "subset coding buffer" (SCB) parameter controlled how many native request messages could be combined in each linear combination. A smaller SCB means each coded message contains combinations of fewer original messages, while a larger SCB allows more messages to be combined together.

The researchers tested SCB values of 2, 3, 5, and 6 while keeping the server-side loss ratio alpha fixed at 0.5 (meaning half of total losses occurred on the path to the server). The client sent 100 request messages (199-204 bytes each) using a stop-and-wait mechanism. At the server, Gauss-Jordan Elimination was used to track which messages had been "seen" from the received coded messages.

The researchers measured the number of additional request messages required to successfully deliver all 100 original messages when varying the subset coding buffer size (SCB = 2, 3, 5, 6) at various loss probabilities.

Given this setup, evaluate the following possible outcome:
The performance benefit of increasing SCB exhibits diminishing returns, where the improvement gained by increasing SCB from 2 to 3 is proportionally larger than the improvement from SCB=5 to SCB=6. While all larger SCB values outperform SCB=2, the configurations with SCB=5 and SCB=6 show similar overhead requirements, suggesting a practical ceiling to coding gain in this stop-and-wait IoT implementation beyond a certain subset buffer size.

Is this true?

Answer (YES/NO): NO